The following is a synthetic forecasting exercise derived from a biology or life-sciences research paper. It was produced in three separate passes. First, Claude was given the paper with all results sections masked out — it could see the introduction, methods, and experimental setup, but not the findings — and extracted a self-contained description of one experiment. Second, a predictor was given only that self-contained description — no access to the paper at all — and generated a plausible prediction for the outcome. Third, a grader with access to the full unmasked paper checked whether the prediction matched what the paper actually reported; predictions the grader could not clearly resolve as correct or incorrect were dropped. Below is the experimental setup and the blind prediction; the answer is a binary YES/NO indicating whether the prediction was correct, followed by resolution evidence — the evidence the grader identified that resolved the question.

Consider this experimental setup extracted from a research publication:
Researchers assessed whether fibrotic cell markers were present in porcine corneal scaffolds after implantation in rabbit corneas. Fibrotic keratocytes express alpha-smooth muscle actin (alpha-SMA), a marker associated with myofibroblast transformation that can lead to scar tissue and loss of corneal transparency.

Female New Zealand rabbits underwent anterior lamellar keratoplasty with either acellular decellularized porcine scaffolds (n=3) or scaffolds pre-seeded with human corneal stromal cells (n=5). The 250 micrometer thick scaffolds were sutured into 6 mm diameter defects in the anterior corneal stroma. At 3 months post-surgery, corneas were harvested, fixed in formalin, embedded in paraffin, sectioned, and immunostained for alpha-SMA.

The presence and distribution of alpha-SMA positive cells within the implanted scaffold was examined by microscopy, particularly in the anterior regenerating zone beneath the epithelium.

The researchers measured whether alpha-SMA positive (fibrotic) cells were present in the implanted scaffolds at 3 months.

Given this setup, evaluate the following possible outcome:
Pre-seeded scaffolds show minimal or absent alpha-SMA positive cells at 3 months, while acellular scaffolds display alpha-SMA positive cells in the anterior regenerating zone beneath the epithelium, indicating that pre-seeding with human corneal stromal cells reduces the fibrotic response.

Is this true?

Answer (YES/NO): NO